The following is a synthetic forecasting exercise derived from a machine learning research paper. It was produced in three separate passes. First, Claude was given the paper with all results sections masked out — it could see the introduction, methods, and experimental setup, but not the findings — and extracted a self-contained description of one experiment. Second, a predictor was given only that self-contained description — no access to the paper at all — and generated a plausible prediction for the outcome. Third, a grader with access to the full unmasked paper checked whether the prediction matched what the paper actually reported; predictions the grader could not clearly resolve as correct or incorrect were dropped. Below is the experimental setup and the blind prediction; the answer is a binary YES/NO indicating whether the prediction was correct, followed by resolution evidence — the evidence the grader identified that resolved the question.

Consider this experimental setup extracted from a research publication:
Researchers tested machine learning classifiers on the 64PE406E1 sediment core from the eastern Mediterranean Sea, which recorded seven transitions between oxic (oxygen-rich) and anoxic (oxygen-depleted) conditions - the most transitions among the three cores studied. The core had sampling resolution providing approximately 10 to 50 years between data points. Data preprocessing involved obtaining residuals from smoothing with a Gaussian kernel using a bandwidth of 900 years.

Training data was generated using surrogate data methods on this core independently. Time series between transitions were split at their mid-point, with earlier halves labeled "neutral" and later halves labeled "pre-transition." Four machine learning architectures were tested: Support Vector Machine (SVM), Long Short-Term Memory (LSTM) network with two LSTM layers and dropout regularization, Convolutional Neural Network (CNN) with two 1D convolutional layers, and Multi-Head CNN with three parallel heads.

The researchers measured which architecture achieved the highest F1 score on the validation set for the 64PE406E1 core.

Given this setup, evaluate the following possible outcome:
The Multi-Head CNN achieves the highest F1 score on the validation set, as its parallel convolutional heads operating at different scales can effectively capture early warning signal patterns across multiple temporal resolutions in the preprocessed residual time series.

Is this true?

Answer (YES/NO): NO